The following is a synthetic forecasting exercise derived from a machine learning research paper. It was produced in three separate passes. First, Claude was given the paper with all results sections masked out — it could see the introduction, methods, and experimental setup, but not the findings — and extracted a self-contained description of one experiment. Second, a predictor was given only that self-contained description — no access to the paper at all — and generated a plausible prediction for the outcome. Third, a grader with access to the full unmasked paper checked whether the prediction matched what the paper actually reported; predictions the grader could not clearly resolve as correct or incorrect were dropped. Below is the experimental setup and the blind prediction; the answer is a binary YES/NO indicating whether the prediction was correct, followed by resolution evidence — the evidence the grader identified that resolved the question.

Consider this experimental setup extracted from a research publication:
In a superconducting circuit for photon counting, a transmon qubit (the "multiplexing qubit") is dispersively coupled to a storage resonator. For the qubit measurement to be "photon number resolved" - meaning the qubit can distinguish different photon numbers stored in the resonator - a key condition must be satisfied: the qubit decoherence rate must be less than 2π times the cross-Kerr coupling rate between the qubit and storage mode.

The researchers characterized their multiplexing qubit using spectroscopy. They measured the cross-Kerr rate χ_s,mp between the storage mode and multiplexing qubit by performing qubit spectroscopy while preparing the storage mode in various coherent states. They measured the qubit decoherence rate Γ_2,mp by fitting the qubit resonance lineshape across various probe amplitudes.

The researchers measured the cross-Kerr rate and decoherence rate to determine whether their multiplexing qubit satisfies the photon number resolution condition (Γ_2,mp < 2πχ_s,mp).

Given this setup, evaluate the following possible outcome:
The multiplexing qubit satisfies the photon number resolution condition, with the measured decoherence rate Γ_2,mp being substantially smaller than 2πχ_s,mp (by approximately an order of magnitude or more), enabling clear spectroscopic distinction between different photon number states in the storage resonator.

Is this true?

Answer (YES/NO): NO